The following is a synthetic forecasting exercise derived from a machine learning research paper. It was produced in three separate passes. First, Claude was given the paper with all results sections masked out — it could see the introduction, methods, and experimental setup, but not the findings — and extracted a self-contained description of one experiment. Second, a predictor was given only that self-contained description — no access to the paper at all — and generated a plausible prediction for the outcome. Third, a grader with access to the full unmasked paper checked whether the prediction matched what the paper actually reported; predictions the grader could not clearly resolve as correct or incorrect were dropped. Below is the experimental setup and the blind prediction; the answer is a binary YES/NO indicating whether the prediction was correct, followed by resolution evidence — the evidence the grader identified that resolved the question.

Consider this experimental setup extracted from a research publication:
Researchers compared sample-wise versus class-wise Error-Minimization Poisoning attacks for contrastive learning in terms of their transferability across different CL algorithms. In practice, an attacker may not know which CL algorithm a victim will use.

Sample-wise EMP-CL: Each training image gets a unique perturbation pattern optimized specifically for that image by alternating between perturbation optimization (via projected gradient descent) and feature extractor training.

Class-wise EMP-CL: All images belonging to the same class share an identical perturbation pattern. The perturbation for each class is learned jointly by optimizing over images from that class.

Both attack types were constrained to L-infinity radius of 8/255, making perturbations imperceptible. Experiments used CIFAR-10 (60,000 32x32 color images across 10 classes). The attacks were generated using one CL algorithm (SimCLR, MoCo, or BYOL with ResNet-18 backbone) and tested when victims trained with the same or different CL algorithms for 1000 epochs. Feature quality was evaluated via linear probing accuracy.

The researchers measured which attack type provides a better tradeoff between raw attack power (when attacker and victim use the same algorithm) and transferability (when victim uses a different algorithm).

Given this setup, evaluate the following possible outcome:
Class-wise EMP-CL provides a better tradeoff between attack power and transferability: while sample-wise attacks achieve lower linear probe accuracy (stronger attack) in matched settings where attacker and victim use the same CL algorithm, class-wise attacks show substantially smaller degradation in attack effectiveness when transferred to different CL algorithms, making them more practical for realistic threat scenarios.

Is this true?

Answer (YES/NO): YES